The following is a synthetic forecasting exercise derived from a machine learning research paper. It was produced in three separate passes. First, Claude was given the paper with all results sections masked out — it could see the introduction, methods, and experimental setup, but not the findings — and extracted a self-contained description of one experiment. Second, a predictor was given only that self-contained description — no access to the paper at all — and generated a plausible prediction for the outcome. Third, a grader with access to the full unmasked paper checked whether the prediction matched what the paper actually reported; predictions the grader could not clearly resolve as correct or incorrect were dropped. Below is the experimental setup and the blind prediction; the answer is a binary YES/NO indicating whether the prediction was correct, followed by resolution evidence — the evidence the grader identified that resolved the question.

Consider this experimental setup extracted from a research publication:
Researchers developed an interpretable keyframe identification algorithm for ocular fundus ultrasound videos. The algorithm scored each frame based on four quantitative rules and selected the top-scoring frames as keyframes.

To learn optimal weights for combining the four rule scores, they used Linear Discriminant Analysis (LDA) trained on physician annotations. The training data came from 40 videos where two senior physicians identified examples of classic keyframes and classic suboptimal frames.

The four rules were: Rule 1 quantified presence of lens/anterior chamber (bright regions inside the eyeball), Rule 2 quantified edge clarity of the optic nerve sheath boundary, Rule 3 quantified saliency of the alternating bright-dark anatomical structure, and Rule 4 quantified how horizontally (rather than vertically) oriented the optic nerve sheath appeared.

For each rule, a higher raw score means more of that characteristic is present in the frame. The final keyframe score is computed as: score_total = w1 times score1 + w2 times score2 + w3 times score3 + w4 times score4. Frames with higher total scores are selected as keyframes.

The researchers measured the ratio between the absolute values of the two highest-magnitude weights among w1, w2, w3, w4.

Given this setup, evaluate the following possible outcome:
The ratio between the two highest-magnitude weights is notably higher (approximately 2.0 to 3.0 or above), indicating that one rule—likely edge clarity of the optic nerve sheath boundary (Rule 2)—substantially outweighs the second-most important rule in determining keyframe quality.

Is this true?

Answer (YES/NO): NO